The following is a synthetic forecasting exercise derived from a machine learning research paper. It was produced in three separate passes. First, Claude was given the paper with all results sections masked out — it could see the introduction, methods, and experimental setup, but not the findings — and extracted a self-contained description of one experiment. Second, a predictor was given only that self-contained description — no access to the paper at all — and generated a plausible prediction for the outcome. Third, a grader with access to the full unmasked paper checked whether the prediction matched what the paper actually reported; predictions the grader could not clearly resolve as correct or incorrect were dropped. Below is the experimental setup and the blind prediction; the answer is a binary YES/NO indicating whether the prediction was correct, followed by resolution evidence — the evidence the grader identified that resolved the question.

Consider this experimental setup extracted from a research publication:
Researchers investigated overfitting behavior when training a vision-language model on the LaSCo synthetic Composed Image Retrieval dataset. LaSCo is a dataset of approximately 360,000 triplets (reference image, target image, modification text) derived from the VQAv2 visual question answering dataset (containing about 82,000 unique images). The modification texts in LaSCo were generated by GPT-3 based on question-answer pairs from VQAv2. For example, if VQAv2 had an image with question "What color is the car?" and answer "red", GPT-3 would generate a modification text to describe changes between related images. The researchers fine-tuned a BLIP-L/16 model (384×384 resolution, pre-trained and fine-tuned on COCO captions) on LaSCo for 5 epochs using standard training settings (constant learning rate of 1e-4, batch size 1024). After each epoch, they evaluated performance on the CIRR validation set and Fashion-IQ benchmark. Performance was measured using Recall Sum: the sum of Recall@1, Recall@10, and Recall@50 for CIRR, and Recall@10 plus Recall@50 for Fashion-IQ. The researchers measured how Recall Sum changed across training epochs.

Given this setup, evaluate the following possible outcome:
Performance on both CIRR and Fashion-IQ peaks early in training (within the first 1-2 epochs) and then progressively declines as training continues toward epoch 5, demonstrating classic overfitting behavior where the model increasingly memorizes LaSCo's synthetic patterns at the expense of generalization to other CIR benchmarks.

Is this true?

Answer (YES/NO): NO